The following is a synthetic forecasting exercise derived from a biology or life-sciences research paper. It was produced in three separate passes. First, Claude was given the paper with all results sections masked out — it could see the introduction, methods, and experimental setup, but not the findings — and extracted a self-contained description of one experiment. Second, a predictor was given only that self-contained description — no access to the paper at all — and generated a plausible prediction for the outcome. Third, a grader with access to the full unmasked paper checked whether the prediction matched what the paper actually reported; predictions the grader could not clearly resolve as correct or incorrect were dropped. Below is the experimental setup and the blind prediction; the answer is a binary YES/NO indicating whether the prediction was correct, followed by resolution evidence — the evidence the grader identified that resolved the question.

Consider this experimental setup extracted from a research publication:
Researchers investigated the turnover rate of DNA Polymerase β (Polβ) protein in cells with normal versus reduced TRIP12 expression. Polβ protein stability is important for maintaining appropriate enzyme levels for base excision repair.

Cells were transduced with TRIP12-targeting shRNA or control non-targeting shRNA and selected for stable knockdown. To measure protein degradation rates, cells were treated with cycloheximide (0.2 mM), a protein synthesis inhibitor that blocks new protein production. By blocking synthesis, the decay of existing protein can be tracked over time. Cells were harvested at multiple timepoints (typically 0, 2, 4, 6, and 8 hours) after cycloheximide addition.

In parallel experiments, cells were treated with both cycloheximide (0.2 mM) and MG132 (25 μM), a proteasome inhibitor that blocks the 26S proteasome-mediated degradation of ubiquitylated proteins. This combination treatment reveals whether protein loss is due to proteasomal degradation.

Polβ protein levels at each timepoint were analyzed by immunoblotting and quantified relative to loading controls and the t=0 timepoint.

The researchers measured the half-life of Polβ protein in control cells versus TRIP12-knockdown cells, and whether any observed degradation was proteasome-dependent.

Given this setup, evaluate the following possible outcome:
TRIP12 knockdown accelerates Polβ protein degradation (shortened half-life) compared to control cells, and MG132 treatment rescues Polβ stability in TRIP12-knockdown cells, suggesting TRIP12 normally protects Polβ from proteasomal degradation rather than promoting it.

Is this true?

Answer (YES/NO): NO